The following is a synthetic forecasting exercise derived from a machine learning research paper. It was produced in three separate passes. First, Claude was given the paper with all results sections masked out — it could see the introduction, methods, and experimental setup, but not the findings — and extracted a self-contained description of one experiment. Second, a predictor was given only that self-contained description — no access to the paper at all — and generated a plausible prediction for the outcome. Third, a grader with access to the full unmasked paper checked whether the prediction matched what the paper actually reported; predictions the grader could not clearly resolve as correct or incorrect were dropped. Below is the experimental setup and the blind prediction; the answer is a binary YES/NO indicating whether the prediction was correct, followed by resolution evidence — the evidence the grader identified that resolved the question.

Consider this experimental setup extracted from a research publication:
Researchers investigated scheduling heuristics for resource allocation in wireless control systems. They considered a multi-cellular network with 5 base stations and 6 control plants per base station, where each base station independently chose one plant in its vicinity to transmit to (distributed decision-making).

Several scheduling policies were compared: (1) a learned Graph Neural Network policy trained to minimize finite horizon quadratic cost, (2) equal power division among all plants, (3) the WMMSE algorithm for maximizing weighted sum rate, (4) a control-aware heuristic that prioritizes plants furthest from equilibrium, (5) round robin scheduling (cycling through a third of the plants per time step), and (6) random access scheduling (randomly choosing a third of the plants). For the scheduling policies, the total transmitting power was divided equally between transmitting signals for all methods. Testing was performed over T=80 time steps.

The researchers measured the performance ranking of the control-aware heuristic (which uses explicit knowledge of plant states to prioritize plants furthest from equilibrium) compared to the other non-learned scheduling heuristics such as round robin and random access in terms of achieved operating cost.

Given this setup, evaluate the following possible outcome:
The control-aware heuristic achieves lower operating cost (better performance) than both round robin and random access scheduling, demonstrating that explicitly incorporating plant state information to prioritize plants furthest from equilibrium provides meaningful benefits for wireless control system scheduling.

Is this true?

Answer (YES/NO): YES